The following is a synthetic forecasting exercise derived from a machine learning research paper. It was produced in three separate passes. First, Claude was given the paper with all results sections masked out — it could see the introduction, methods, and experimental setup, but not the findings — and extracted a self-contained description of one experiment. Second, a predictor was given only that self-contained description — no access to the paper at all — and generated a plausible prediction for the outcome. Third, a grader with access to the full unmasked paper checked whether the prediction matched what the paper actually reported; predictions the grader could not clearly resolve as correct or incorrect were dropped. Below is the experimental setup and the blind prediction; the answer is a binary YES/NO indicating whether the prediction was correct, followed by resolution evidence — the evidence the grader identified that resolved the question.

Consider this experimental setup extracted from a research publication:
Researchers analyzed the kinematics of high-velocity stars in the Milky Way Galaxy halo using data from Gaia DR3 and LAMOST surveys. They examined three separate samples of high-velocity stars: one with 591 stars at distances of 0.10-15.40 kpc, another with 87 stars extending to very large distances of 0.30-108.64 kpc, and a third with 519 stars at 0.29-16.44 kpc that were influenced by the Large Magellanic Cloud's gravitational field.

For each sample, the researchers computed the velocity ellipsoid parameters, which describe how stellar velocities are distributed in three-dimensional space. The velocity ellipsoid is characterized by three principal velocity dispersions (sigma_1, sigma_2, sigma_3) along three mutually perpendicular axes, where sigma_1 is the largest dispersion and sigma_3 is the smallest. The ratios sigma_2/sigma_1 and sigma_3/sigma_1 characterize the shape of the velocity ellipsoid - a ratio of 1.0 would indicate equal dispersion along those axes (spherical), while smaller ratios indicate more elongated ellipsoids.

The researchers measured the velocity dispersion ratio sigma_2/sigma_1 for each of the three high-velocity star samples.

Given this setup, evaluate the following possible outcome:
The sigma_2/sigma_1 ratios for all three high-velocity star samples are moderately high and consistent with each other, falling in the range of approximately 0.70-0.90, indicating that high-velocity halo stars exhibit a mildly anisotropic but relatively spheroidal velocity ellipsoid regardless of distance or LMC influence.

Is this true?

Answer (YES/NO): NO